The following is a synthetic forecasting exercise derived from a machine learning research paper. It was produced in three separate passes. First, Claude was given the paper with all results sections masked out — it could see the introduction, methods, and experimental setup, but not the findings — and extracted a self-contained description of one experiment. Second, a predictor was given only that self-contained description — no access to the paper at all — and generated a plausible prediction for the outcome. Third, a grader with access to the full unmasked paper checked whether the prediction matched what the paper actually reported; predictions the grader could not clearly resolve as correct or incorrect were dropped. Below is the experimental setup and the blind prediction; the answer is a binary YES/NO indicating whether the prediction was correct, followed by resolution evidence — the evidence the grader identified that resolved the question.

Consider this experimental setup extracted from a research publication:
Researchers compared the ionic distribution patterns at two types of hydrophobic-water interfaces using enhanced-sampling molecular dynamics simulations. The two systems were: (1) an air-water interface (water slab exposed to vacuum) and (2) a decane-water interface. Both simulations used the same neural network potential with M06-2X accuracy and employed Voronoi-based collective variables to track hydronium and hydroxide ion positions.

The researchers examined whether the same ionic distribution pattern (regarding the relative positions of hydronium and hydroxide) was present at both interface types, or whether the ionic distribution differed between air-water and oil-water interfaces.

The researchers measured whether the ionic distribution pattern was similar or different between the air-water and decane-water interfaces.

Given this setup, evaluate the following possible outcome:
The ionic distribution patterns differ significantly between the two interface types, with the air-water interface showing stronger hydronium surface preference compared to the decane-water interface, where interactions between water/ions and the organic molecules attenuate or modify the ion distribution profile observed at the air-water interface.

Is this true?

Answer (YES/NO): NO